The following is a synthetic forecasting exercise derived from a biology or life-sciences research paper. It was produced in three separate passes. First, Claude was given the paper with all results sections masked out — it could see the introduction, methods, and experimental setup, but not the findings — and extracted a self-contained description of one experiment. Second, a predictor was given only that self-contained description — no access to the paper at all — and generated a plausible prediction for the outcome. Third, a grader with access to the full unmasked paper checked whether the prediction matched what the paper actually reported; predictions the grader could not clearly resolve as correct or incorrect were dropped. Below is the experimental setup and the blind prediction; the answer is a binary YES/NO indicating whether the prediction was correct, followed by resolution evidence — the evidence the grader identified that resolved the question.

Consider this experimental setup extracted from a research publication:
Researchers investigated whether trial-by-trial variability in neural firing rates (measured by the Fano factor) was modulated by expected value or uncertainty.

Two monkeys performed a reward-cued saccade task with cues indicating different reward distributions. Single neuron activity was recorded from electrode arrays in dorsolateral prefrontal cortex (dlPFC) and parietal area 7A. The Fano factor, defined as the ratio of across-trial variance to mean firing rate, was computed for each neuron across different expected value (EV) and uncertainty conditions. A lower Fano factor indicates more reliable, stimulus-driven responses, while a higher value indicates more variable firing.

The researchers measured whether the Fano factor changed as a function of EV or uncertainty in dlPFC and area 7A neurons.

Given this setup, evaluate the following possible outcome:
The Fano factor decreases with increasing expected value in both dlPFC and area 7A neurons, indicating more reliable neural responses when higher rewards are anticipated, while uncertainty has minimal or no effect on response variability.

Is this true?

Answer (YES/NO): NO